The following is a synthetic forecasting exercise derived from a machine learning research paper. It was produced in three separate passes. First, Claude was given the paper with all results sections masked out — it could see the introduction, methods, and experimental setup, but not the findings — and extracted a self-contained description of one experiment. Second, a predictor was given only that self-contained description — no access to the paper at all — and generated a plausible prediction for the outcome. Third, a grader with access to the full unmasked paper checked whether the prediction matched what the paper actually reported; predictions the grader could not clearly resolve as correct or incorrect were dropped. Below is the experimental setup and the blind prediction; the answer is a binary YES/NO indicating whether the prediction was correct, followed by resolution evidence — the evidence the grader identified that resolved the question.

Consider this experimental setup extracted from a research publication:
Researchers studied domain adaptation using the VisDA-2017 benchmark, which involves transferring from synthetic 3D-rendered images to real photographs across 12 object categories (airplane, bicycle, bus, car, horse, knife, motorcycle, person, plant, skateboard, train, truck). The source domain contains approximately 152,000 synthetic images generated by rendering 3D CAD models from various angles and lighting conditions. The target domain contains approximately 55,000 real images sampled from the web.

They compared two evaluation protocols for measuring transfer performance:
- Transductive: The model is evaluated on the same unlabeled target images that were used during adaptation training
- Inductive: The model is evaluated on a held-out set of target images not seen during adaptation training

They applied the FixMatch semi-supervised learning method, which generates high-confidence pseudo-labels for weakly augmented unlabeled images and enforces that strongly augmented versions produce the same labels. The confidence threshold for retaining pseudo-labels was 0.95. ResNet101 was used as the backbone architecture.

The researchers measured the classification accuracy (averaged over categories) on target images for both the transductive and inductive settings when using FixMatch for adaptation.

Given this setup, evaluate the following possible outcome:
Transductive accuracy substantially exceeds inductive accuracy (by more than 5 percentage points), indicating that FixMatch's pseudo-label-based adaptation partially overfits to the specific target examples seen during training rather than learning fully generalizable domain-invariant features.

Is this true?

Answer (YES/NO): NO